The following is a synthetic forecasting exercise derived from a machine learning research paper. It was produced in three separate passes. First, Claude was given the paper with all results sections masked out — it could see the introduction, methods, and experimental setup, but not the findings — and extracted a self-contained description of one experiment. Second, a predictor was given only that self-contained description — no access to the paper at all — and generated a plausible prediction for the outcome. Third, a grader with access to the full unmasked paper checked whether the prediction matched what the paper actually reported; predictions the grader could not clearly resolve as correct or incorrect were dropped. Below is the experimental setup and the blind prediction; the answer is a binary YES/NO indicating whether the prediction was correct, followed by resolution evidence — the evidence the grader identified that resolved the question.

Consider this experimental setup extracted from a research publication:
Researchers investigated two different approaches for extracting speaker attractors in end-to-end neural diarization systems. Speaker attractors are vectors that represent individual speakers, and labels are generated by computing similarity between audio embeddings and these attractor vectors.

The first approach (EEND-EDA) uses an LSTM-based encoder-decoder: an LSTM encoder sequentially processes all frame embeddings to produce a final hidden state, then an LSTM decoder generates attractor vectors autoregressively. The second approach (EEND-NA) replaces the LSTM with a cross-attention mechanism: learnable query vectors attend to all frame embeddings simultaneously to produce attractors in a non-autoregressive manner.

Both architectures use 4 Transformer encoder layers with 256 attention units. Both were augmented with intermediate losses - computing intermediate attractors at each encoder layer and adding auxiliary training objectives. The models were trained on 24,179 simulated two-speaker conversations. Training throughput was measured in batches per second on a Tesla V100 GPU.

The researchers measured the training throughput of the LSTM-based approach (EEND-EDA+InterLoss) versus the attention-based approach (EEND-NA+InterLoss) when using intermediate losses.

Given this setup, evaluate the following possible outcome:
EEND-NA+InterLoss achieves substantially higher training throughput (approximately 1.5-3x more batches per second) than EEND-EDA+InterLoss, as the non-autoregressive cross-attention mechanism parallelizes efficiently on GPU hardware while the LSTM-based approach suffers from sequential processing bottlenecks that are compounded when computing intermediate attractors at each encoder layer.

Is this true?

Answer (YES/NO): YES